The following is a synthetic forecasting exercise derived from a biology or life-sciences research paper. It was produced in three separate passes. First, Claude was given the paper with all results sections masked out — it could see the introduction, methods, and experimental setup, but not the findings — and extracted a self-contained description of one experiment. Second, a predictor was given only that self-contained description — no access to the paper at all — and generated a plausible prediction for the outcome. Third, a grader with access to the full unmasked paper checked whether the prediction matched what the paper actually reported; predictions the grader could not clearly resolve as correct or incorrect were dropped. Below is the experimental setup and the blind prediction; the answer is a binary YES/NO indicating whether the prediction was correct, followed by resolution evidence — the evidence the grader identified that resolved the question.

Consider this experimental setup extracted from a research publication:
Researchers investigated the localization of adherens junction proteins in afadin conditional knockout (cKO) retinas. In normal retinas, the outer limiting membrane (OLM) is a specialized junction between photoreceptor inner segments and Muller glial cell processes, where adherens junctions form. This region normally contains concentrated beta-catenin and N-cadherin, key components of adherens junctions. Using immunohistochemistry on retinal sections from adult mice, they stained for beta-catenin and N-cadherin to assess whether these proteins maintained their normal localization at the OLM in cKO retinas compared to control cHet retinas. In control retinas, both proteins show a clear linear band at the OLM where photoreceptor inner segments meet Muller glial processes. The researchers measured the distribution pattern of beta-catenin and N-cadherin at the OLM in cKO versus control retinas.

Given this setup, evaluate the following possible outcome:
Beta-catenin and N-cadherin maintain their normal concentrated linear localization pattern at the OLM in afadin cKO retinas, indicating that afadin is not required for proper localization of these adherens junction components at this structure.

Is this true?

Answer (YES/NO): NO